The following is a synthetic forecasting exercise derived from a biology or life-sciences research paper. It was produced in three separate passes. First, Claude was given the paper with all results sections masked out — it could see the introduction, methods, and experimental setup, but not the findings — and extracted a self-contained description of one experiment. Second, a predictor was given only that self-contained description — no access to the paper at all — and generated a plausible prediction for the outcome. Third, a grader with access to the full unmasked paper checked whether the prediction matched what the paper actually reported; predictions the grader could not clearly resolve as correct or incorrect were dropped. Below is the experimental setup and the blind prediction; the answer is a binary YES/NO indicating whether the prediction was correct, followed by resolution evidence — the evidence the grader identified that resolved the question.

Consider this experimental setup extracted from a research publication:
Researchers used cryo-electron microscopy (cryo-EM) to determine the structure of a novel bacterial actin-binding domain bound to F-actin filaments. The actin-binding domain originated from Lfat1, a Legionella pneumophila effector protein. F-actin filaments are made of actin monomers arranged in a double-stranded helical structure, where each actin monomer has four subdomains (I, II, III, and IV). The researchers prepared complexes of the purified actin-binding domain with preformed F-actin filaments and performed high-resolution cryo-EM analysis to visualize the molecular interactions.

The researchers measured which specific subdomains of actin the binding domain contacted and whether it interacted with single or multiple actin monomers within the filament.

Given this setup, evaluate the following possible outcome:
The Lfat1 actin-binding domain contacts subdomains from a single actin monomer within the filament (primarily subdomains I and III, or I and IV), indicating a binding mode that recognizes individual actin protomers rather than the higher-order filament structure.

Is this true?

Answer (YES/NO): NO